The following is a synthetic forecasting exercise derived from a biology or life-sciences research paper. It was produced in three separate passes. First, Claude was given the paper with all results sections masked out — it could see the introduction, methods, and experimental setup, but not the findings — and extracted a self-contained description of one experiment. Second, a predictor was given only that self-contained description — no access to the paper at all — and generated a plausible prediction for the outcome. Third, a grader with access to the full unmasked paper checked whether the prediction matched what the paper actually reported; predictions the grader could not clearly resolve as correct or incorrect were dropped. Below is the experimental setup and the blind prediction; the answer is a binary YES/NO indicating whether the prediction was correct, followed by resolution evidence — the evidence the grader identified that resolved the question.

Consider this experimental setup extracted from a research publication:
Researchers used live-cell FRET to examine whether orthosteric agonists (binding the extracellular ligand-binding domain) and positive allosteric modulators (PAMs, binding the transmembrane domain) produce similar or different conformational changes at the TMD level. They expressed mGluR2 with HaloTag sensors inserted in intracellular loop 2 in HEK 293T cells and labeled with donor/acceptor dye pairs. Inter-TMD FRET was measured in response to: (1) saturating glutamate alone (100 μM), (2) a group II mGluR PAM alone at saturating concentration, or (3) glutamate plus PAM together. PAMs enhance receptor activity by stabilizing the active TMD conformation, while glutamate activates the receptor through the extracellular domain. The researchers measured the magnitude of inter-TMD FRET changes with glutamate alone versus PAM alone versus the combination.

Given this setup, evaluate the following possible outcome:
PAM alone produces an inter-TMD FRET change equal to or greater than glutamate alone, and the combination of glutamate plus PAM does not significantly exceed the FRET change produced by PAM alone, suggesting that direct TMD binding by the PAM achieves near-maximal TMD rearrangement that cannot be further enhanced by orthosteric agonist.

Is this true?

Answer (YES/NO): NO